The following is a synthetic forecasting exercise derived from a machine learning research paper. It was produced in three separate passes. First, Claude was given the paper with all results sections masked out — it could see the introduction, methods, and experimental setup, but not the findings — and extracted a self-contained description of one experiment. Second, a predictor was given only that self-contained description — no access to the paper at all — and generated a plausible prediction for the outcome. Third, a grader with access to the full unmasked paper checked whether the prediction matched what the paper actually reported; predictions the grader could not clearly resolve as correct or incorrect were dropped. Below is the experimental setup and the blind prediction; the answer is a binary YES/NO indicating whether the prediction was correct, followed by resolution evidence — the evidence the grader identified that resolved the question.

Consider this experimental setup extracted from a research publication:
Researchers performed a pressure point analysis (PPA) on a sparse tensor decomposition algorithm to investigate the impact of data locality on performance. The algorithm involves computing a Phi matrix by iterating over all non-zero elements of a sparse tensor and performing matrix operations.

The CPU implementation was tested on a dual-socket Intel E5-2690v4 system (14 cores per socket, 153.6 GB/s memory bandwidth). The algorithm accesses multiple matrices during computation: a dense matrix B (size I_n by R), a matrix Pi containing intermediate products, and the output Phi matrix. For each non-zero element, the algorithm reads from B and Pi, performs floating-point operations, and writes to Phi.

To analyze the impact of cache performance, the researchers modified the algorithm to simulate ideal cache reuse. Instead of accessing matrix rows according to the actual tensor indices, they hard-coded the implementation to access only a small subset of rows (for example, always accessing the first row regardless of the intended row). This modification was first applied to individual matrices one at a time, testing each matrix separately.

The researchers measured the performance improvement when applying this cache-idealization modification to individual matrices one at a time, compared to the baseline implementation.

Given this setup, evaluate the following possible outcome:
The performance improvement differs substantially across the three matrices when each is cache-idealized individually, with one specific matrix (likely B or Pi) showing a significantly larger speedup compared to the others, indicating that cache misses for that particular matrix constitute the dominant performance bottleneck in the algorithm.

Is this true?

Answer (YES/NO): NO